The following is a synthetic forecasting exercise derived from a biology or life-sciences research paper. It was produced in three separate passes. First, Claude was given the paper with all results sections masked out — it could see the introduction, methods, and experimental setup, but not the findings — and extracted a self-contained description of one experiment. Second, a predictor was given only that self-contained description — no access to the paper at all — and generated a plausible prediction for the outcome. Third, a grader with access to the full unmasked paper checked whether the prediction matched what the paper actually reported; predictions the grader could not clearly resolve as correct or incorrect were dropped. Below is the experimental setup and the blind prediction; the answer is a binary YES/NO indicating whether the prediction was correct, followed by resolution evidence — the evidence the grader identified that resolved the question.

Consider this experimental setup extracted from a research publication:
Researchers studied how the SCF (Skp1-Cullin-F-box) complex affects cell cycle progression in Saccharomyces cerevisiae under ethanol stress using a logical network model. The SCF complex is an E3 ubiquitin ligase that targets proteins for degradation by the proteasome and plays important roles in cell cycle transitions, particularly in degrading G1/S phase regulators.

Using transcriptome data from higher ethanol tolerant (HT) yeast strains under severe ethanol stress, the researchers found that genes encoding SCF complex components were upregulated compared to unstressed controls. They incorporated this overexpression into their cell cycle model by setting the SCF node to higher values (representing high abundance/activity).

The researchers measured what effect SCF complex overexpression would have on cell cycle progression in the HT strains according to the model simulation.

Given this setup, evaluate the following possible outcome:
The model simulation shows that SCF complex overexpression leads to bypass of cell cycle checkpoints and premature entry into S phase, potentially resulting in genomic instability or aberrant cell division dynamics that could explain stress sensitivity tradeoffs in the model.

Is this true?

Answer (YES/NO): NO